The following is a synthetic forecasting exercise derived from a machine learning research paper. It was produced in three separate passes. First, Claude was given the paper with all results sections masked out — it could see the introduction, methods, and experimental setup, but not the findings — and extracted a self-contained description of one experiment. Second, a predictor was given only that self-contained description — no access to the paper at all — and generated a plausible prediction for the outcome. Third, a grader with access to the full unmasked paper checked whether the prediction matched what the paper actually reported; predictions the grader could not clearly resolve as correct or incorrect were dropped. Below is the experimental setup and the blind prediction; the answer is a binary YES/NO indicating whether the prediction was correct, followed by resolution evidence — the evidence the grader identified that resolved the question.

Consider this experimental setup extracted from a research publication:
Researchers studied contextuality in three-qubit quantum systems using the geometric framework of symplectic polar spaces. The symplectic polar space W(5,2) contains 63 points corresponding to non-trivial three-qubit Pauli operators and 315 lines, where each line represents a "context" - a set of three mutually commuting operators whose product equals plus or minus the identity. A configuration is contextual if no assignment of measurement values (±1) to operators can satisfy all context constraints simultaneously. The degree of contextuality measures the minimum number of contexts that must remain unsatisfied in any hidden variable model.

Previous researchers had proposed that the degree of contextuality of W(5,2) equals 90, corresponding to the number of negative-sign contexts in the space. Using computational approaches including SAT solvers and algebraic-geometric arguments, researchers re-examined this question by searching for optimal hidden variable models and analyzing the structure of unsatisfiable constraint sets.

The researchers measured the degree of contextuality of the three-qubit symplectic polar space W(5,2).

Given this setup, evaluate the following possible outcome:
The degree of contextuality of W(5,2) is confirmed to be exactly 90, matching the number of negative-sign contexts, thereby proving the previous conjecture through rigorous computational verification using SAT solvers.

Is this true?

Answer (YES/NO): NO